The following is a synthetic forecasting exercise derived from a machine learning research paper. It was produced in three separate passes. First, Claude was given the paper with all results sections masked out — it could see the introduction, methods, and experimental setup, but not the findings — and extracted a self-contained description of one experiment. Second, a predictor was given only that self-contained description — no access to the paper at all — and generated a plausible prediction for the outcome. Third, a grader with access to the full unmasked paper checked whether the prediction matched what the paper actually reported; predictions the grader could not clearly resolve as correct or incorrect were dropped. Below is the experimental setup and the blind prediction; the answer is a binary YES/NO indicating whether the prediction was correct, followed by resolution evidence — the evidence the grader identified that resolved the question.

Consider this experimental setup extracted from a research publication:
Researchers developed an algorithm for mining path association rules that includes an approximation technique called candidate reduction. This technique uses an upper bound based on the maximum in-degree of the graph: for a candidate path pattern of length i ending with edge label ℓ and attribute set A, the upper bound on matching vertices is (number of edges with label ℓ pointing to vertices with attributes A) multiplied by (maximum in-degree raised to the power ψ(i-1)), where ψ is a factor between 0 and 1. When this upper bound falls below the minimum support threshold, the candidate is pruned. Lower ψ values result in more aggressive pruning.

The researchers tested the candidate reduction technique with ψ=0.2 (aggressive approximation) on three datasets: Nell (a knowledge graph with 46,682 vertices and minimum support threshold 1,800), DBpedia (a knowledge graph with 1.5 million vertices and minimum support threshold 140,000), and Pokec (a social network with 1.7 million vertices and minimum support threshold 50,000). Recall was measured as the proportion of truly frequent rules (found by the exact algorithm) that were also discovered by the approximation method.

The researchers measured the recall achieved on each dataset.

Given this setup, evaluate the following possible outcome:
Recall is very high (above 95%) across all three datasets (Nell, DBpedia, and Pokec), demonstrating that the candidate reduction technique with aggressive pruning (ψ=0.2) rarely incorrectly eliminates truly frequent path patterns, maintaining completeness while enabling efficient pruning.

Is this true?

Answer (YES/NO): NO